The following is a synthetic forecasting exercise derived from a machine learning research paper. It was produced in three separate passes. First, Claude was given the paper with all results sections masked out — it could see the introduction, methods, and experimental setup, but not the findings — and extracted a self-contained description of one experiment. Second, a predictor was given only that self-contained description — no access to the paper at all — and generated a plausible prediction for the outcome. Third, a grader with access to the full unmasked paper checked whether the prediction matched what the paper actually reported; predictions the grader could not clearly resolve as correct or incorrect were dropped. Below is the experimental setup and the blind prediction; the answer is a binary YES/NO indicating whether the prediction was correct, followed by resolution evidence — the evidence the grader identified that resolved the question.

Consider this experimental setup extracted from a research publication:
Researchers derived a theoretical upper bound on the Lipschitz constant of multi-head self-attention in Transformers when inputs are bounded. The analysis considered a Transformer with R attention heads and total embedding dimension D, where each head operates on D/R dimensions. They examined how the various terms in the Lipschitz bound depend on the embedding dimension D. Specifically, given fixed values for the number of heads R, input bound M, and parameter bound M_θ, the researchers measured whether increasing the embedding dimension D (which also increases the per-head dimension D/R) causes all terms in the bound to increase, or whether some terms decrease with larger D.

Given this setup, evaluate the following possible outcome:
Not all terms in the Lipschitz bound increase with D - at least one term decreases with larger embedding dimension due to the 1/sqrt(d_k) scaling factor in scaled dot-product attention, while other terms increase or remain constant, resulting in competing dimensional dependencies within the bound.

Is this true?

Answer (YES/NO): YES